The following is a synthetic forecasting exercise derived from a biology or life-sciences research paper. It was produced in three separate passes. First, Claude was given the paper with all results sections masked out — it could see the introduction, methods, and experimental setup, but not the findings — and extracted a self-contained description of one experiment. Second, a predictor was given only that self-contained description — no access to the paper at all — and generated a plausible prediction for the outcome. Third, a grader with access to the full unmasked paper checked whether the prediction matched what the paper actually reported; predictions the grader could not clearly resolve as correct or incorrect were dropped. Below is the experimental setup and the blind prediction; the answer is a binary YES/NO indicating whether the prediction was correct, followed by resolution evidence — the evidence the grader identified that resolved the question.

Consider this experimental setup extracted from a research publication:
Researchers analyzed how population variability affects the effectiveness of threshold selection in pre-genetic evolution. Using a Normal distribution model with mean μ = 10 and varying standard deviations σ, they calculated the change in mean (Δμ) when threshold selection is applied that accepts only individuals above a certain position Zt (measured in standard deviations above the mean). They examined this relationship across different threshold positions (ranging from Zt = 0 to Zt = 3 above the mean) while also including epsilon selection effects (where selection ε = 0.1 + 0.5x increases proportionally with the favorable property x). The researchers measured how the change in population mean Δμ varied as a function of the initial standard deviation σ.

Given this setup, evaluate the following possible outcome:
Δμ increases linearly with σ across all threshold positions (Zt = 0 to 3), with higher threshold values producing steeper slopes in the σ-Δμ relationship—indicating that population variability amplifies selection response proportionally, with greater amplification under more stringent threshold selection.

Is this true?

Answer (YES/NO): YES